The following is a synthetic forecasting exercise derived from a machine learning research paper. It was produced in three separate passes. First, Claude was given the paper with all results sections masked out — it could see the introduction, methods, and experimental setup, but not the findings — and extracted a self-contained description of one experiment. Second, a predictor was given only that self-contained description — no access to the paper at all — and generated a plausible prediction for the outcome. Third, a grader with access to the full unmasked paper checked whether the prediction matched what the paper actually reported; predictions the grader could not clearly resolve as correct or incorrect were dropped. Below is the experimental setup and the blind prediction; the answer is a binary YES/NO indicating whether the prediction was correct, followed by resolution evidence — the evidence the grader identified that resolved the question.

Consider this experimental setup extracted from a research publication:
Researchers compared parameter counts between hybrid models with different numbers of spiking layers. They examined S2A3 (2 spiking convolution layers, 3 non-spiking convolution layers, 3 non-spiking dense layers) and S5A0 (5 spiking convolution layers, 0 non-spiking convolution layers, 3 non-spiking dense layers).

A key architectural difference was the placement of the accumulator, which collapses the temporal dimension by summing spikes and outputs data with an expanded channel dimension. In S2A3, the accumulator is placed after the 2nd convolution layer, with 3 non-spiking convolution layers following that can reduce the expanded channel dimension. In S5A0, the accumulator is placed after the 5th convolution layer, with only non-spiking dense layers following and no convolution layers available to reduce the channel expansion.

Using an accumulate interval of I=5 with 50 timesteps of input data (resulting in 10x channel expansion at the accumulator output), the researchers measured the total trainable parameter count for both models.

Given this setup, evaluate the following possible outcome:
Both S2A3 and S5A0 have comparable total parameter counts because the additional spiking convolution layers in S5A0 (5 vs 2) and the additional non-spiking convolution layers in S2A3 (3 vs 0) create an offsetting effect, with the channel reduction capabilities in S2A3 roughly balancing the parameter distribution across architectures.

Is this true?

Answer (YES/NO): NO